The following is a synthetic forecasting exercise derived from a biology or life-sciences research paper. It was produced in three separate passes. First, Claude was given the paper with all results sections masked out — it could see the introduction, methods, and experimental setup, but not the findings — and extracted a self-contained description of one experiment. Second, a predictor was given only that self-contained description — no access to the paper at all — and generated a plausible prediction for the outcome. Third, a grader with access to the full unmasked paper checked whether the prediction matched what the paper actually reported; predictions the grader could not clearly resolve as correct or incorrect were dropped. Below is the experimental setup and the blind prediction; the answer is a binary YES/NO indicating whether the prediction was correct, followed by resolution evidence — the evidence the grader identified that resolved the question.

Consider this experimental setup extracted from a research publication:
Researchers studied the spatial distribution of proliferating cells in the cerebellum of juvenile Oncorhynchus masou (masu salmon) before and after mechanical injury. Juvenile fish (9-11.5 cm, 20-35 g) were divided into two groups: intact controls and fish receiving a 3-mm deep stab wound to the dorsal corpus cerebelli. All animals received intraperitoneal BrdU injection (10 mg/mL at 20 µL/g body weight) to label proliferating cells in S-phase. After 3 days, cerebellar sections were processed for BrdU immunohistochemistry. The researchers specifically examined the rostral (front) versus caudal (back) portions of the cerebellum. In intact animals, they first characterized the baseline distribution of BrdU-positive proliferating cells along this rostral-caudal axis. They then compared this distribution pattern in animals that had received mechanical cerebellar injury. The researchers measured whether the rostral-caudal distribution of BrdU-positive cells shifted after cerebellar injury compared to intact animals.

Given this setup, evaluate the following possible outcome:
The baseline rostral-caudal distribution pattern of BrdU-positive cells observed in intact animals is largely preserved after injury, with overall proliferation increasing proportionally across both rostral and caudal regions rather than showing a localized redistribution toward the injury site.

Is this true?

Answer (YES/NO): NO